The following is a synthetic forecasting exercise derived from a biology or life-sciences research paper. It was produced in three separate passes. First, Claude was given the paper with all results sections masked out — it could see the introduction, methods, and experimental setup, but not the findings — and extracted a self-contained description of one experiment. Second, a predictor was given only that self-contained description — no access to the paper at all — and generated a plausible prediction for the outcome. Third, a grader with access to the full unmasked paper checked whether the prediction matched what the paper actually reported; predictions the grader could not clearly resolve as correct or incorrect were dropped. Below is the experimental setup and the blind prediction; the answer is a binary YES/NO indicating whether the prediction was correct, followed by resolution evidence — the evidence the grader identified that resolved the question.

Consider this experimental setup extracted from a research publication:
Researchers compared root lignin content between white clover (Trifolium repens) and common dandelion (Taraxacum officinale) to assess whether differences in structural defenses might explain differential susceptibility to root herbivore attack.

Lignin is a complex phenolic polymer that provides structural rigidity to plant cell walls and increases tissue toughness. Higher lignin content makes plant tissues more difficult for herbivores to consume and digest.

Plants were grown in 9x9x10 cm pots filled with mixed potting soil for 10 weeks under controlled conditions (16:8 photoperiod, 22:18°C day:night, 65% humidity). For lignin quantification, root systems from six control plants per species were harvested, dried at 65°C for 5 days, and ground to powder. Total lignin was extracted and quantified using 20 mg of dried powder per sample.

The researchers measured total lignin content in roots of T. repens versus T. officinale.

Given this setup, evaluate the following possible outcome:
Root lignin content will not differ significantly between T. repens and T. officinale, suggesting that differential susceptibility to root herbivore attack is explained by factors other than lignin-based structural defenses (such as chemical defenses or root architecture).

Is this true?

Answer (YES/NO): NO